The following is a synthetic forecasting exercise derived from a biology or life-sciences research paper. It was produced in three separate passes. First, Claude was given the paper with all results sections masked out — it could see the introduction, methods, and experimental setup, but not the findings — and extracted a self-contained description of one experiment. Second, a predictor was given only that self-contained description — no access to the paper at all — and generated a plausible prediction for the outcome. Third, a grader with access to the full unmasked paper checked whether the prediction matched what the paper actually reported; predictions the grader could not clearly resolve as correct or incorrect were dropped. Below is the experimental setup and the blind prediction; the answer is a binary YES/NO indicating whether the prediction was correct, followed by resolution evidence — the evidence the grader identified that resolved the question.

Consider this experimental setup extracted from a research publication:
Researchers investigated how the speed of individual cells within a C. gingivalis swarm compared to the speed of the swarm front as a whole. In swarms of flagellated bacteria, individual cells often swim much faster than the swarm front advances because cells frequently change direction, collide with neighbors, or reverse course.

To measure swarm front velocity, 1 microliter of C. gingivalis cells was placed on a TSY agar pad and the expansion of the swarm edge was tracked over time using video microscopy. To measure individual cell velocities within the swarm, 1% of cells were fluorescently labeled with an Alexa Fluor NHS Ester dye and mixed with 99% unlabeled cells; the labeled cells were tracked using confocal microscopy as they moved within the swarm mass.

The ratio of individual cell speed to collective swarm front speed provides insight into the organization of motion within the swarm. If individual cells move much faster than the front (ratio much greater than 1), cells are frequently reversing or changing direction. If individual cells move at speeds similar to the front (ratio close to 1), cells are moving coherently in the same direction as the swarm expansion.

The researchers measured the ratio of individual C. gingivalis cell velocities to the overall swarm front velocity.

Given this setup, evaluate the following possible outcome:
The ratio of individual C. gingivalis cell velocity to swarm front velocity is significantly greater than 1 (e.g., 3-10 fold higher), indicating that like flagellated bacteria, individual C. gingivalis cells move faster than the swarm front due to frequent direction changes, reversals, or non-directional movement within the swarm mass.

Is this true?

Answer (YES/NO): NO